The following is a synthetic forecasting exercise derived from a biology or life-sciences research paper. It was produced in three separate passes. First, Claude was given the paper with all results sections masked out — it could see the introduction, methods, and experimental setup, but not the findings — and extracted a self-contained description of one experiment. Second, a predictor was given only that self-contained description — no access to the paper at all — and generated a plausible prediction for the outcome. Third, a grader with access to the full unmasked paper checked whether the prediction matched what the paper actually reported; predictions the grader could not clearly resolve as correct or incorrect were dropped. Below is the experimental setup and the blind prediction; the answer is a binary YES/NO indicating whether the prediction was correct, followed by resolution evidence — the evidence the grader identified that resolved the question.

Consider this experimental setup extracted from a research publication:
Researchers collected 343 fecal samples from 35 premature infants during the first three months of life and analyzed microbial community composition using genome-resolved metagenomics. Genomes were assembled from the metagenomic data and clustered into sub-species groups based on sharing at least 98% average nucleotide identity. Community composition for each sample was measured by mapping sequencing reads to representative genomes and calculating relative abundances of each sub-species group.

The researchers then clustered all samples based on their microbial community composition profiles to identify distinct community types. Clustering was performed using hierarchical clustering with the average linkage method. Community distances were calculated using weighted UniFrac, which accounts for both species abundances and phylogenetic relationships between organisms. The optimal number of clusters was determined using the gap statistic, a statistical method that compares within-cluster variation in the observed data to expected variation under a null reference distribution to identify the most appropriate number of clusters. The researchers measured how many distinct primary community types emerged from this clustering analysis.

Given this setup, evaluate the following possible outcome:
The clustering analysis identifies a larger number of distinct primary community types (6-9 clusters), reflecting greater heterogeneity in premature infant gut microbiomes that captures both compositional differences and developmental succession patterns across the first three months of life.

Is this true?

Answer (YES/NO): YES